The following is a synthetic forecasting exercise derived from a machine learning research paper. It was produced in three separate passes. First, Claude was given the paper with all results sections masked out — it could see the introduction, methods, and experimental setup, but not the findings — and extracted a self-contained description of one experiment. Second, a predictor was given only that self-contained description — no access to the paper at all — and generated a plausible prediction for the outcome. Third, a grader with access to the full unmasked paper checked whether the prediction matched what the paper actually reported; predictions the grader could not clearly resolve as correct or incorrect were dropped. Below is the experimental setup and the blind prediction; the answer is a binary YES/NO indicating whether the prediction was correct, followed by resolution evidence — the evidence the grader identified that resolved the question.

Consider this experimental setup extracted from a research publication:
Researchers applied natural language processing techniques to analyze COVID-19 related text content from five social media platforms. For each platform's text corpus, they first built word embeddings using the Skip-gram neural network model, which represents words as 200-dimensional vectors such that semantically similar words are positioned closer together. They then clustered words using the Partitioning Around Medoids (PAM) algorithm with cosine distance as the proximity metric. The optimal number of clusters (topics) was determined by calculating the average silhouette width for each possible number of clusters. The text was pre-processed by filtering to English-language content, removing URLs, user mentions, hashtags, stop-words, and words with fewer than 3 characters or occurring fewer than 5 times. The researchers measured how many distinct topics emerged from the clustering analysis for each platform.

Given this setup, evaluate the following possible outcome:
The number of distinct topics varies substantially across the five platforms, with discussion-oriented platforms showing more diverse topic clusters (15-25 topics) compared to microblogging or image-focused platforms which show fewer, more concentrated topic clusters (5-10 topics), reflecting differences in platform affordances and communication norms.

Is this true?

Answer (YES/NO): NO